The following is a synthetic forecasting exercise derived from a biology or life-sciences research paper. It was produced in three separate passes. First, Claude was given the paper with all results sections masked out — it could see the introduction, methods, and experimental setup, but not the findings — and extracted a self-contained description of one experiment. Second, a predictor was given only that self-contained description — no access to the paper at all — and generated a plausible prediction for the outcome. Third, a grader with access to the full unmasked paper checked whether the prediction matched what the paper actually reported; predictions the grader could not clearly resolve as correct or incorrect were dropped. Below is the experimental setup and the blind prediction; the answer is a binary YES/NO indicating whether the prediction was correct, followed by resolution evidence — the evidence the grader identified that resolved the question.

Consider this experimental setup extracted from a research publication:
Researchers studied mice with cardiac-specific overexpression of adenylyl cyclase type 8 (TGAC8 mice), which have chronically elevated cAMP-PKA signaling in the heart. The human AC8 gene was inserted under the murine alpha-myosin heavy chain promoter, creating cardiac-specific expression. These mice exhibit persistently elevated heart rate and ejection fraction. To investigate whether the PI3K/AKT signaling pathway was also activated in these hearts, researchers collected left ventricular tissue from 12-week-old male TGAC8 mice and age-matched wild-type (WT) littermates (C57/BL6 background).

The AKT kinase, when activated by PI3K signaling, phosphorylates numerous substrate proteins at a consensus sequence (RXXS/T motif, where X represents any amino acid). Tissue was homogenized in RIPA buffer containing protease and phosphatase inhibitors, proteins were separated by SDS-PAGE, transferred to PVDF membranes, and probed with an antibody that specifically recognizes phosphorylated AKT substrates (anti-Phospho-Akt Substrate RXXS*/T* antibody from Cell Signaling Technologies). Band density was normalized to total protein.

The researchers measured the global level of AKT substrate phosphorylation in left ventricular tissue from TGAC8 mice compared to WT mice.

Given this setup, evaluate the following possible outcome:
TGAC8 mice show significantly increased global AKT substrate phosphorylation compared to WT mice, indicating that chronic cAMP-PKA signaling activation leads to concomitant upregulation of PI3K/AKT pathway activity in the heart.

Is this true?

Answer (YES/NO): YES